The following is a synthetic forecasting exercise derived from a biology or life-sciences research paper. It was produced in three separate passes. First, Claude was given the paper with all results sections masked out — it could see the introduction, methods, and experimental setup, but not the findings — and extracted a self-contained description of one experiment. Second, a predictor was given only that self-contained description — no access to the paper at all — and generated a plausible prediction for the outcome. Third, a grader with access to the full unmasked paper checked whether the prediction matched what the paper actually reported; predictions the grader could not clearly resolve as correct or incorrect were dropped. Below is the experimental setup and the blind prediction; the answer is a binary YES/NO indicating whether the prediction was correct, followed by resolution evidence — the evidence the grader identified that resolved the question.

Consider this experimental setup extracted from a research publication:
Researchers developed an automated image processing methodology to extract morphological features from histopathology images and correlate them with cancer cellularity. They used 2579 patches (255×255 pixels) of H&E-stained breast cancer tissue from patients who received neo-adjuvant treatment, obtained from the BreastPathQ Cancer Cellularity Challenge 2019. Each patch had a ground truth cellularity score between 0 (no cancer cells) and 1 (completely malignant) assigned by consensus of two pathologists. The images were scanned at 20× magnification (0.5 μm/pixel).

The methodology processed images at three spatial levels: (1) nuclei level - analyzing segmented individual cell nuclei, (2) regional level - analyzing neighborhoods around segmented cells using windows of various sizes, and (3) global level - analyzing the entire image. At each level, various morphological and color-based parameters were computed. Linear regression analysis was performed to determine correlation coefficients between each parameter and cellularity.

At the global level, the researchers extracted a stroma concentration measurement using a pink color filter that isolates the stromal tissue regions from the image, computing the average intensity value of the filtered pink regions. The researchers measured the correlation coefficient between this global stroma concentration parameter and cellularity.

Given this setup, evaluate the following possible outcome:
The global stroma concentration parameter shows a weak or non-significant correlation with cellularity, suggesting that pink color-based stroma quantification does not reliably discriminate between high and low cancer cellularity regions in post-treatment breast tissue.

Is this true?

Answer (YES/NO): NO